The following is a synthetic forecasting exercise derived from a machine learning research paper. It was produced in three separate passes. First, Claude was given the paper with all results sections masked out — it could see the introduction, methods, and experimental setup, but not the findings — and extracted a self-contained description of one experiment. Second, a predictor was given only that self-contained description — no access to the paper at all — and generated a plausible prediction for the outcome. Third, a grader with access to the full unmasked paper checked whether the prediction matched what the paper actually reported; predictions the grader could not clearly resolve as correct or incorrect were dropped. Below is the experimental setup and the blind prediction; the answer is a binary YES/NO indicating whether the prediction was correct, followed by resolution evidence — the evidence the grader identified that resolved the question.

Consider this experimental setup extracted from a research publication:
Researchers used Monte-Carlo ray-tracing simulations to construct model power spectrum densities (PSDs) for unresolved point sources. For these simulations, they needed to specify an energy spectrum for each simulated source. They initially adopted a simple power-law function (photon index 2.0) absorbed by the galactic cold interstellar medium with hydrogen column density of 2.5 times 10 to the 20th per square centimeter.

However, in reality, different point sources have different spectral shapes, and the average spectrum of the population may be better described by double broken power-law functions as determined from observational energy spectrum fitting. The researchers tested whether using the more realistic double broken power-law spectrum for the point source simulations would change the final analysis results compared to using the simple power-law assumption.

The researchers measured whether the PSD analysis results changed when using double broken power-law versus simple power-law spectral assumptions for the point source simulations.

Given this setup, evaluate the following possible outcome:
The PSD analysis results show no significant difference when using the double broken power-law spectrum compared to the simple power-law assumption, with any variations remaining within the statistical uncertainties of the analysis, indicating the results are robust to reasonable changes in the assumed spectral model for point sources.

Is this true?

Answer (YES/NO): YES